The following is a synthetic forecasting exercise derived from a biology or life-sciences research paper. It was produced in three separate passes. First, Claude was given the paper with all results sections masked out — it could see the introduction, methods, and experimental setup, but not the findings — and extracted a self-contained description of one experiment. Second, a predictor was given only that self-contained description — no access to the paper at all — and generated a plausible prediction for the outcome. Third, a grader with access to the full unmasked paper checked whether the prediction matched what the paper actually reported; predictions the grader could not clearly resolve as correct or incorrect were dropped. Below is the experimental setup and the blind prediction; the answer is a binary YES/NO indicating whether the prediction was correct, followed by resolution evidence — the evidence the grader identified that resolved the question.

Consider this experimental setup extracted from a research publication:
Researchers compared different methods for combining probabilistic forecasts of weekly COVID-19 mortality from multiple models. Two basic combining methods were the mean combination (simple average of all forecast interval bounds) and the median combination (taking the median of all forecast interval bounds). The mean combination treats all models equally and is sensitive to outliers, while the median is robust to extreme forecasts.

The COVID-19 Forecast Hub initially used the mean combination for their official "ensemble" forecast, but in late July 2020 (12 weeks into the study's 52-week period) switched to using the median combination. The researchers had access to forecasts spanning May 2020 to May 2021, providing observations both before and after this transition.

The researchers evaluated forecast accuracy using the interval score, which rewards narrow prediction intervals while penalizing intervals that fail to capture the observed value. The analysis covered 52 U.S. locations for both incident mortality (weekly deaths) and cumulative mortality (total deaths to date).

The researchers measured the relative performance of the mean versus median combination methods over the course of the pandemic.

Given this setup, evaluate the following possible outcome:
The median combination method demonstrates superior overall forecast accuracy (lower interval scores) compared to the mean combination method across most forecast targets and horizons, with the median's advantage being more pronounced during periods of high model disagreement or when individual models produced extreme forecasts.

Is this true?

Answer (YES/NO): NO